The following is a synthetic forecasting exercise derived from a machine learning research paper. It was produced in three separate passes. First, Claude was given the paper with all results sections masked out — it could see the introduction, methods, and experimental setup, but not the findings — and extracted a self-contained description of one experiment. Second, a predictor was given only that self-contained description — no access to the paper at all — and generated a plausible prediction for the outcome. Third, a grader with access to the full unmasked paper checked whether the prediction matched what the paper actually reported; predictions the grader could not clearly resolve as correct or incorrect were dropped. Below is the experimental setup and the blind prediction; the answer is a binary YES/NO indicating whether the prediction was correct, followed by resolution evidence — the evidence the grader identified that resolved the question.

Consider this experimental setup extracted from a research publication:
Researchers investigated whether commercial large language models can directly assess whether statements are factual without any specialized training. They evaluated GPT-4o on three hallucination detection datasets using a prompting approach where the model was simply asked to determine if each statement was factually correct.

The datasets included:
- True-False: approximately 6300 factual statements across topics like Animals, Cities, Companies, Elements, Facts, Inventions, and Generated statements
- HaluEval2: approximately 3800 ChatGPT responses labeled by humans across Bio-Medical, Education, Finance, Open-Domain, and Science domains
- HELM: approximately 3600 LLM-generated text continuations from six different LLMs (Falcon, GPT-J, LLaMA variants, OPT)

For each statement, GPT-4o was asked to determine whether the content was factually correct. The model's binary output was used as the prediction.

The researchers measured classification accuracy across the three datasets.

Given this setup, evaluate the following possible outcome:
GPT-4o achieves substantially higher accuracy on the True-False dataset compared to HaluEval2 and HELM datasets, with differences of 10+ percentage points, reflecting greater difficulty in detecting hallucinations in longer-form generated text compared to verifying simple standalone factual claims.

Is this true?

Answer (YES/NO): YES